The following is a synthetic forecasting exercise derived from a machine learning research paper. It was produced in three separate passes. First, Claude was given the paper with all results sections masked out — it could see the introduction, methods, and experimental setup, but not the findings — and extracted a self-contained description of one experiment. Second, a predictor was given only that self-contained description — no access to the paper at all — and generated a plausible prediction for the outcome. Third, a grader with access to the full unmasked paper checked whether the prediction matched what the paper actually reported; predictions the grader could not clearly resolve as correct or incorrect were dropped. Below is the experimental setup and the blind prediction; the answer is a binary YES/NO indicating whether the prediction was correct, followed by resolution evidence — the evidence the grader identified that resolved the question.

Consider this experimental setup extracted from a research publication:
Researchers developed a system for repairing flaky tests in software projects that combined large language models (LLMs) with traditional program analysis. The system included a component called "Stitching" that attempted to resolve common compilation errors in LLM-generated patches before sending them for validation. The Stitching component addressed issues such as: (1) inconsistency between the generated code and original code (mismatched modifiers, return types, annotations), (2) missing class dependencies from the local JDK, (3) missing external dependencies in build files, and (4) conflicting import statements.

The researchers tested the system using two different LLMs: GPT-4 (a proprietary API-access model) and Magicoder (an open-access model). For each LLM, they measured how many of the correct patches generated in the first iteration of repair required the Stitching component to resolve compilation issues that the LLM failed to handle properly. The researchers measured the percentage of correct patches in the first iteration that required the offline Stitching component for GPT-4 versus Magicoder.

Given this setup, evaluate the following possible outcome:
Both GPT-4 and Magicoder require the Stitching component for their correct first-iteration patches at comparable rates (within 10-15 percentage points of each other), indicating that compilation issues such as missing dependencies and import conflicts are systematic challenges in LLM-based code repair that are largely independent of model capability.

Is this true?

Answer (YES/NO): NO